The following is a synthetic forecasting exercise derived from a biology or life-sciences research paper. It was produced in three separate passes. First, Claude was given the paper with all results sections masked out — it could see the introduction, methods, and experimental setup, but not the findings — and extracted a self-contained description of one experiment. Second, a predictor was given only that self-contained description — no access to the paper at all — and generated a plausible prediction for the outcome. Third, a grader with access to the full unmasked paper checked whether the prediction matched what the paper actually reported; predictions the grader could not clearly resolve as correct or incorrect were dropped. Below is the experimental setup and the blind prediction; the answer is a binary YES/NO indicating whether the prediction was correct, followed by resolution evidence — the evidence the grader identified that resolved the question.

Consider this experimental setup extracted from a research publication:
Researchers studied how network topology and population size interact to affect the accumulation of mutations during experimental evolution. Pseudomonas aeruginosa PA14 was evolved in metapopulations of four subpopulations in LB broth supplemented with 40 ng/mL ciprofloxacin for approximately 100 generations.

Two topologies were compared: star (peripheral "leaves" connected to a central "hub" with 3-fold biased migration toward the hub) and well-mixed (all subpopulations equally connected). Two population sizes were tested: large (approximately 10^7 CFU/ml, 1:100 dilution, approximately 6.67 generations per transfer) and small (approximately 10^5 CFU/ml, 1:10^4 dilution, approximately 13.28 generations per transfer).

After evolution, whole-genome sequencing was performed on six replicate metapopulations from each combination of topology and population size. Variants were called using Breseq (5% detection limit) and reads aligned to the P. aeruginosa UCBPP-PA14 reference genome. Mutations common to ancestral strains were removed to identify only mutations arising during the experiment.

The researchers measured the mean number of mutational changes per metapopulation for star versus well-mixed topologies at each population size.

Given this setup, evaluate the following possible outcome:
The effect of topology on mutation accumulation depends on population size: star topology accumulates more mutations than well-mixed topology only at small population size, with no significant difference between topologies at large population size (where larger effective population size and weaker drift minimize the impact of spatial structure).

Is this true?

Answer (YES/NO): NO